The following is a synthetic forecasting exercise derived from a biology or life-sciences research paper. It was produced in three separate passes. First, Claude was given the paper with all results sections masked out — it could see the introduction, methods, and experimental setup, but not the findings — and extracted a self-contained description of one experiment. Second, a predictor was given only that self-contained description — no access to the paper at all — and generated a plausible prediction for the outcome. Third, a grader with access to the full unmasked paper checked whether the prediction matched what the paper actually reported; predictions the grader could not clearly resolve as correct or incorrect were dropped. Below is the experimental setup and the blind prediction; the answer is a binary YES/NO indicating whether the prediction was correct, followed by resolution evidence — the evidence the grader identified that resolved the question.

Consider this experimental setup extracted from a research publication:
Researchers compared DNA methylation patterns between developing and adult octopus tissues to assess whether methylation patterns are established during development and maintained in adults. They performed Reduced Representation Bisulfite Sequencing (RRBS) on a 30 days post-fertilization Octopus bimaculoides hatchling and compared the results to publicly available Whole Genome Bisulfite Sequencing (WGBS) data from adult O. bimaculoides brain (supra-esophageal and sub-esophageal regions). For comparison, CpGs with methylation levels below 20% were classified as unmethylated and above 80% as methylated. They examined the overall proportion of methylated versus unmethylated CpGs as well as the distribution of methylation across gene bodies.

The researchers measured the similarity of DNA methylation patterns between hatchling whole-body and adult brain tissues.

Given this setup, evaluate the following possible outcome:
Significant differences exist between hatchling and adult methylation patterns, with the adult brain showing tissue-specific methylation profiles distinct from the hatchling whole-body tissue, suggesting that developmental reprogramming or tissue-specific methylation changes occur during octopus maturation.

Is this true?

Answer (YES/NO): NO